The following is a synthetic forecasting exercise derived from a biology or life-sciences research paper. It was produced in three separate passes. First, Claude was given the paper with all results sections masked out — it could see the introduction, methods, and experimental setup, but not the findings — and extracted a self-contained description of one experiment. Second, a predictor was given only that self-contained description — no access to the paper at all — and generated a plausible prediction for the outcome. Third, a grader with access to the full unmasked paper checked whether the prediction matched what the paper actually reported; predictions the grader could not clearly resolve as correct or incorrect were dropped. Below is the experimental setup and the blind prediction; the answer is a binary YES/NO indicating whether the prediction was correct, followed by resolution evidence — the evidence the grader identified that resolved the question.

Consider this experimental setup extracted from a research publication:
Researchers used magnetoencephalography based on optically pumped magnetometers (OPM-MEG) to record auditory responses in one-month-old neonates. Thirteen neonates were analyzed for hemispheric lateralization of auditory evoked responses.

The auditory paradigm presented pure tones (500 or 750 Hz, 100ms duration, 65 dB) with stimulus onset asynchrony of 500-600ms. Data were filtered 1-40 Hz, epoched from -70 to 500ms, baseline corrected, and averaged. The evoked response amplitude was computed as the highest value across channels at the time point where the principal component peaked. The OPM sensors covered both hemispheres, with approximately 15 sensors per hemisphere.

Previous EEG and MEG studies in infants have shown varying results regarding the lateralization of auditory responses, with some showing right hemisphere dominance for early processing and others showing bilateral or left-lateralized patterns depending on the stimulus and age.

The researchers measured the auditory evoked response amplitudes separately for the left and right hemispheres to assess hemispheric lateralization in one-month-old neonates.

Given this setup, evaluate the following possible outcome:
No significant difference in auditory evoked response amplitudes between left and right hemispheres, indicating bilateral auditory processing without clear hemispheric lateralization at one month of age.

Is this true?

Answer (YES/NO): YES